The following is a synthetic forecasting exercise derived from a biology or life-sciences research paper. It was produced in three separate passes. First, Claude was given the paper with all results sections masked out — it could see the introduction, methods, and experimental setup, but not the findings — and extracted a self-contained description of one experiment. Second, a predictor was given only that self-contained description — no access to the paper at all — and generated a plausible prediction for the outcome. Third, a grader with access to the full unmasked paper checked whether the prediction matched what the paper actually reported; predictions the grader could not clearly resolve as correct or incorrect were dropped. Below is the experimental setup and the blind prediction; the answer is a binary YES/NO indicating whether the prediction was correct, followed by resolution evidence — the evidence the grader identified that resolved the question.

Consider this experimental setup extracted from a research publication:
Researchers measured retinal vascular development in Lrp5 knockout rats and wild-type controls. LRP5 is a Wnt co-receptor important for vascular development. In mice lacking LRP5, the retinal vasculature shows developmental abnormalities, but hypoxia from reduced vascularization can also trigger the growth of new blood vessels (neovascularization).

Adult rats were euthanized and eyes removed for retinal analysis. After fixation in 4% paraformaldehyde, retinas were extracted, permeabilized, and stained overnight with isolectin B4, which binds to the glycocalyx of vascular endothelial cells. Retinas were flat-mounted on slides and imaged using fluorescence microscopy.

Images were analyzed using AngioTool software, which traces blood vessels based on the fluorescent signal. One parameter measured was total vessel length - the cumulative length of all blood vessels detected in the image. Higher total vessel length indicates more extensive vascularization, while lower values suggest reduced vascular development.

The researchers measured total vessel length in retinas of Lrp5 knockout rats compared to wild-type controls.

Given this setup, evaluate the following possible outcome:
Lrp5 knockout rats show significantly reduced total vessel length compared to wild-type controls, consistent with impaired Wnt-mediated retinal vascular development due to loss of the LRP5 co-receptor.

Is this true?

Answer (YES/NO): YES